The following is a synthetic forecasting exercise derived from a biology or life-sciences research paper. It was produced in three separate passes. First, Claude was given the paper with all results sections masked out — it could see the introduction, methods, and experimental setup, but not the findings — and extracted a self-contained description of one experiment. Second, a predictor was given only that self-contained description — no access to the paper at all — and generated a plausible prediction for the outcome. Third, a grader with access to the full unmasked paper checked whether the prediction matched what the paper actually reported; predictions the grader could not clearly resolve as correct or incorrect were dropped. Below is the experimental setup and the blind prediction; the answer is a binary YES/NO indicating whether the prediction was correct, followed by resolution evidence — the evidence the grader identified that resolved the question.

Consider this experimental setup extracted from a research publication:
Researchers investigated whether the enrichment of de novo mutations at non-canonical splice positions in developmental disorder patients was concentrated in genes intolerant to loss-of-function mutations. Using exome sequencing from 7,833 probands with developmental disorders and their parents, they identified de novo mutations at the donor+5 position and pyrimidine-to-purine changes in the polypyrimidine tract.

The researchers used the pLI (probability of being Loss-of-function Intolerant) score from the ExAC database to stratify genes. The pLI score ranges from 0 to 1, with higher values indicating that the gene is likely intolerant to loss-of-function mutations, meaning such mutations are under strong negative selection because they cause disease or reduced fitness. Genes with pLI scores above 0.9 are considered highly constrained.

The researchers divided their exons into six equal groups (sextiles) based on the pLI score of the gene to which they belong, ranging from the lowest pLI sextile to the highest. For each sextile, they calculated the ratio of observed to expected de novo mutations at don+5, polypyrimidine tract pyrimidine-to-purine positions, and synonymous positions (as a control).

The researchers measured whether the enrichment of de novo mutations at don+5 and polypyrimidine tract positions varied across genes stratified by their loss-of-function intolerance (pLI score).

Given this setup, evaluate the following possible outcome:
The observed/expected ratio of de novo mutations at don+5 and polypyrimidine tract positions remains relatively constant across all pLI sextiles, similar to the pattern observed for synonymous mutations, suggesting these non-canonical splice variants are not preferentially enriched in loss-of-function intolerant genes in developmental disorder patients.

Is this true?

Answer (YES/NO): NO